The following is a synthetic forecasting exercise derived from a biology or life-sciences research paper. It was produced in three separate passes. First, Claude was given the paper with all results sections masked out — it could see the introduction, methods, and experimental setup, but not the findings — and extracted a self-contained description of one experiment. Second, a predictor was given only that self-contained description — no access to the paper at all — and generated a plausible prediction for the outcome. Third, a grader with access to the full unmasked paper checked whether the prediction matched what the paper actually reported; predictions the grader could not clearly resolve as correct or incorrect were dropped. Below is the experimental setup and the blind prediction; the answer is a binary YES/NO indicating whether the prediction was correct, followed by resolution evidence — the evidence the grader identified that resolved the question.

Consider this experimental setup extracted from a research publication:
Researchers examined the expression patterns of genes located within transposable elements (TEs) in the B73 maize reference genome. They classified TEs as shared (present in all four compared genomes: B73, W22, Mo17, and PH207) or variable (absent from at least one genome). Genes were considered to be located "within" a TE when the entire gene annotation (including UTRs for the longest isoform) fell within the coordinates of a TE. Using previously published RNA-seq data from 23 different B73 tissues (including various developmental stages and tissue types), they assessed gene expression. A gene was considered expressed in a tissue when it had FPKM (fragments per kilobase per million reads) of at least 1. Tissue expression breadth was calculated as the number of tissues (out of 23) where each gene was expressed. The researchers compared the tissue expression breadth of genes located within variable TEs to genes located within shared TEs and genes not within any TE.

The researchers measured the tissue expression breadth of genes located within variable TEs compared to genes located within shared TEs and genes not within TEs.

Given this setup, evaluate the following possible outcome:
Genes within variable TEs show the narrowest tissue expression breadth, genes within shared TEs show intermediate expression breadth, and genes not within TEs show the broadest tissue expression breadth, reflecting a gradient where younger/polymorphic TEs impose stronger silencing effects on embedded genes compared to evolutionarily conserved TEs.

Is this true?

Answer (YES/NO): NO